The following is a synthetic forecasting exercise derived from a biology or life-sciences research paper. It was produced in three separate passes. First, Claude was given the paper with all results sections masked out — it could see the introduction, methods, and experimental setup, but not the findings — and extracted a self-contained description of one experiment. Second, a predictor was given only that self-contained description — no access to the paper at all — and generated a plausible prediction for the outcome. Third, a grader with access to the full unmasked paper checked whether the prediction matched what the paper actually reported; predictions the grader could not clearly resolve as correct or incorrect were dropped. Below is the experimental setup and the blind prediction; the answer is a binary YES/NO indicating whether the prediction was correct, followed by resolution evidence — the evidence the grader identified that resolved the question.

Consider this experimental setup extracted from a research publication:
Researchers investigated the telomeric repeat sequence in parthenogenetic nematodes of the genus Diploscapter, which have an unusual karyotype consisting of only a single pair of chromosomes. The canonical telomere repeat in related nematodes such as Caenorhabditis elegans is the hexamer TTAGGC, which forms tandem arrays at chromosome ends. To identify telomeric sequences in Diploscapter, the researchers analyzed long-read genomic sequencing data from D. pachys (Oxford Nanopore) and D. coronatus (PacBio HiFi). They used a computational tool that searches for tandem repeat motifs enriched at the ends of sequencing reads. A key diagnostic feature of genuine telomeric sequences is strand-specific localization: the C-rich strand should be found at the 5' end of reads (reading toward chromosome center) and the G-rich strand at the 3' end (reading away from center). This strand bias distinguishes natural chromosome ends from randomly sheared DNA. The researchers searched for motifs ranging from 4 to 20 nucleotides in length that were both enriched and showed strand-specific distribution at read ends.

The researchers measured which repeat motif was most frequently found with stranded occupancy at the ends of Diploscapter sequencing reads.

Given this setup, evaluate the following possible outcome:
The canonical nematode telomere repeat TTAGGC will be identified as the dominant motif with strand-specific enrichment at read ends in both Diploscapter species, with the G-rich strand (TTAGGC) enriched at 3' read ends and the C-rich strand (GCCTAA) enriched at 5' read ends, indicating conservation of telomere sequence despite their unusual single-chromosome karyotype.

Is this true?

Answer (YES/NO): NO